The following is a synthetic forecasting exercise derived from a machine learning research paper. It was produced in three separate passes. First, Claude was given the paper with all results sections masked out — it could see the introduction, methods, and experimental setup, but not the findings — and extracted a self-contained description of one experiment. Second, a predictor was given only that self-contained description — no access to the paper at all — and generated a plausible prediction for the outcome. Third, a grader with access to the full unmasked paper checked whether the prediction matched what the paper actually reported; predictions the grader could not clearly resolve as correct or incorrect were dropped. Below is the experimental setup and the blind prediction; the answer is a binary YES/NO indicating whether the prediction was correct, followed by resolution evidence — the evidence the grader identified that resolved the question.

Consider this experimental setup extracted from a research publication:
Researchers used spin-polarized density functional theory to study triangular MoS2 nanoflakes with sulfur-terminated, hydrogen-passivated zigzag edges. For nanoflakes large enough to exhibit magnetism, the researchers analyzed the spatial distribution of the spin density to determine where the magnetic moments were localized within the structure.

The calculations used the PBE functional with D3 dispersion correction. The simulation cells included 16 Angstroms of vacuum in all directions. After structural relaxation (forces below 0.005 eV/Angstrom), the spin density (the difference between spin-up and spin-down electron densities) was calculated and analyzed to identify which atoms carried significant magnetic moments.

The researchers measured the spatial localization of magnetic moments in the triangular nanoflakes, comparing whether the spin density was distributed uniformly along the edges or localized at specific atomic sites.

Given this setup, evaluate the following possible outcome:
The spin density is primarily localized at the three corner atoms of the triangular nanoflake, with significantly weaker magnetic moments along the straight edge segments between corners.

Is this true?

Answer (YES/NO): NO